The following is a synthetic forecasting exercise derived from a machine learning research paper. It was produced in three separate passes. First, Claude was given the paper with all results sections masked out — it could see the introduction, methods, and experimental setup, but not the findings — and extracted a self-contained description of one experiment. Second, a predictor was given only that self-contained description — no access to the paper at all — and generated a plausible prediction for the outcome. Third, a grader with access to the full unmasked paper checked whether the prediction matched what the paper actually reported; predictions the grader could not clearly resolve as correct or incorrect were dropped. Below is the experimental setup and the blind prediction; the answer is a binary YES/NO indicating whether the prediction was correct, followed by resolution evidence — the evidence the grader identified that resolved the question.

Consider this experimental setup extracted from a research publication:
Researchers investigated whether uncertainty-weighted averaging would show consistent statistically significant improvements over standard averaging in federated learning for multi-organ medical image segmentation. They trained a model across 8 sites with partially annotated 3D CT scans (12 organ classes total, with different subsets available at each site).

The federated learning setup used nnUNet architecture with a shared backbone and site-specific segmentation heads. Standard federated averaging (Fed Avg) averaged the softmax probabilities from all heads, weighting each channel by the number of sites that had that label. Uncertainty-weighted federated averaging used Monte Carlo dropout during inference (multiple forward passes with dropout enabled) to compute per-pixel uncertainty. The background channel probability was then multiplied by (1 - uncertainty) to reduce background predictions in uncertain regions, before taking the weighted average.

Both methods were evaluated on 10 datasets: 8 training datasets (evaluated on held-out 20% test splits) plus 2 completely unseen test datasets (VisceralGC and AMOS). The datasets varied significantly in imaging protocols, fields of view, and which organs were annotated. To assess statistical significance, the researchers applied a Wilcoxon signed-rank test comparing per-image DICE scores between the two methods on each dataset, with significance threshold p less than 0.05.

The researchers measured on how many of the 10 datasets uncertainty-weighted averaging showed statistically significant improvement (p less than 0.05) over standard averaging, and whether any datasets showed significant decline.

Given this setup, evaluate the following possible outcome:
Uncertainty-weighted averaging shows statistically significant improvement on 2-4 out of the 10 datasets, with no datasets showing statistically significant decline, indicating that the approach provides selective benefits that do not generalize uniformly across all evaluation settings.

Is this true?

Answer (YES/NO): NO